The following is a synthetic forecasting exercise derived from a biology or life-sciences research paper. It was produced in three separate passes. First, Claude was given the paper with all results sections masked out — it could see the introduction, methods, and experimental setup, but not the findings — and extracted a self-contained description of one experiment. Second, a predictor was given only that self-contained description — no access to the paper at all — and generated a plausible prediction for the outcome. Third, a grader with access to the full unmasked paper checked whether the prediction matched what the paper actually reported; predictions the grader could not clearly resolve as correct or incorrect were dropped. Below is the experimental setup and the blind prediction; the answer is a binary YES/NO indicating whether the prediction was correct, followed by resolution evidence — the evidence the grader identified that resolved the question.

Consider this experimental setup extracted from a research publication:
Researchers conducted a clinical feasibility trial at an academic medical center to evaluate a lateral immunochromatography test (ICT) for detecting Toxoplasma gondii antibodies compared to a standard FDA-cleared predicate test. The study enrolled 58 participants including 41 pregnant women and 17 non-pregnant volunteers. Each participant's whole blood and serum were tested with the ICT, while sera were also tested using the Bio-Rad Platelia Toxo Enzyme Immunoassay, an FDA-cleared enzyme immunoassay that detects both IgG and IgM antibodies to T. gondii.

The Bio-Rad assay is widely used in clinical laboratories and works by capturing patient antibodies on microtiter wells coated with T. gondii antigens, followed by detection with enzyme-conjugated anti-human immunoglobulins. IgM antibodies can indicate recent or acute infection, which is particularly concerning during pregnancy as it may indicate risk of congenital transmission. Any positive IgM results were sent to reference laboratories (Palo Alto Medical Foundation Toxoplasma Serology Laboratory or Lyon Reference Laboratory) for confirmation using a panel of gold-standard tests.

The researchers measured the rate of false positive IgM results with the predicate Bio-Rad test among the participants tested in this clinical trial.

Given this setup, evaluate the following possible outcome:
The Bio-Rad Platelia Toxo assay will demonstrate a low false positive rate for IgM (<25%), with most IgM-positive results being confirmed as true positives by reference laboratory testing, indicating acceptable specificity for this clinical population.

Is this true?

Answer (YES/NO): NO